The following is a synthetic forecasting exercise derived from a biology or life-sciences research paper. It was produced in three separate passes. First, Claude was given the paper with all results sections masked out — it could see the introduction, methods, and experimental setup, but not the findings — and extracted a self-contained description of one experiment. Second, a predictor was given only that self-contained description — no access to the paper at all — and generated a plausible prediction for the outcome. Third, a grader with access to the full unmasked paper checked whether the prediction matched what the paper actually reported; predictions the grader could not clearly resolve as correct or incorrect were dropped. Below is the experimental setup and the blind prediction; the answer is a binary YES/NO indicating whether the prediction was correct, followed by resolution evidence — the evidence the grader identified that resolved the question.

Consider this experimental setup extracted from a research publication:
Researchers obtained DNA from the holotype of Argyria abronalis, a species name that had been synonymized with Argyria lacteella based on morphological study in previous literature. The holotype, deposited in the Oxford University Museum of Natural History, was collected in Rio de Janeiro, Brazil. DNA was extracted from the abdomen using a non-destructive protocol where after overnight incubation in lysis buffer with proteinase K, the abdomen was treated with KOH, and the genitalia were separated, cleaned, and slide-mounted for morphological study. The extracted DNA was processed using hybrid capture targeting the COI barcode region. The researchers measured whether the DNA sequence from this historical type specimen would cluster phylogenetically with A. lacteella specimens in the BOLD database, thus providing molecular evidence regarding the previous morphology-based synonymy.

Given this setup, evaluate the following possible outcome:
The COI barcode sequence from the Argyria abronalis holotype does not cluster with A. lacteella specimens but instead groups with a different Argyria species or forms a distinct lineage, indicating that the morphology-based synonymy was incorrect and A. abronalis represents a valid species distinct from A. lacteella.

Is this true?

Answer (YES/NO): NO